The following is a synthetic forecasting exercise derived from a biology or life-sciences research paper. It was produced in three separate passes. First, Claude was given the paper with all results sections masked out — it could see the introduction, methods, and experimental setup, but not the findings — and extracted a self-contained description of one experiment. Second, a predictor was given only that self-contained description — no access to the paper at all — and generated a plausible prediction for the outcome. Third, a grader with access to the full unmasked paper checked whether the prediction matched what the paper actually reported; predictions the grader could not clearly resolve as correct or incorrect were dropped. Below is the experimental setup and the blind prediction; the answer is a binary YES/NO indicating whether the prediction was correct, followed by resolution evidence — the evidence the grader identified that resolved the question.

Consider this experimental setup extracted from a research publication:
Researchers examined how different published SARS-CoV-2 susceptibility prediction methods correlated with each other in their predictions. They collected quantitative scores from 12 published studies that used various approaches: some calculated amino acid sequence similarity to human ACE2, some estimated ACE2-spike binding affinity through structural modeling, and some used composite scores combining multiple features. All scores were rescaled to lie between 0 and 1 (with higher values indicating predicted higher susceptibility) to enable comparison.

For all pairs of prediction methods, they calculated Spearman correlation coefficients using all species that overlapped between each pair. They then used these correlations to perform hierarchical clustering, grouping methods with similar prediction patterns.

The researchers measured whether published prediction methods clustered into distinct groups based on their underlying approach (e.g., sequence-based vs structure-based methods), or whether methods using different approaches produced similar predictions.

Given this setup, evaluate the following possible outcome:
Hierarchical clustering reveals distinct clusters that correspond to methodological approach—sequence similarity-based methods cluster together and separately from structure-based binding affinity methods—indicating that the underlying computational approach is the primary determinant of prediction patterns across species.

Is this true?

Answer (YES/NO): NO